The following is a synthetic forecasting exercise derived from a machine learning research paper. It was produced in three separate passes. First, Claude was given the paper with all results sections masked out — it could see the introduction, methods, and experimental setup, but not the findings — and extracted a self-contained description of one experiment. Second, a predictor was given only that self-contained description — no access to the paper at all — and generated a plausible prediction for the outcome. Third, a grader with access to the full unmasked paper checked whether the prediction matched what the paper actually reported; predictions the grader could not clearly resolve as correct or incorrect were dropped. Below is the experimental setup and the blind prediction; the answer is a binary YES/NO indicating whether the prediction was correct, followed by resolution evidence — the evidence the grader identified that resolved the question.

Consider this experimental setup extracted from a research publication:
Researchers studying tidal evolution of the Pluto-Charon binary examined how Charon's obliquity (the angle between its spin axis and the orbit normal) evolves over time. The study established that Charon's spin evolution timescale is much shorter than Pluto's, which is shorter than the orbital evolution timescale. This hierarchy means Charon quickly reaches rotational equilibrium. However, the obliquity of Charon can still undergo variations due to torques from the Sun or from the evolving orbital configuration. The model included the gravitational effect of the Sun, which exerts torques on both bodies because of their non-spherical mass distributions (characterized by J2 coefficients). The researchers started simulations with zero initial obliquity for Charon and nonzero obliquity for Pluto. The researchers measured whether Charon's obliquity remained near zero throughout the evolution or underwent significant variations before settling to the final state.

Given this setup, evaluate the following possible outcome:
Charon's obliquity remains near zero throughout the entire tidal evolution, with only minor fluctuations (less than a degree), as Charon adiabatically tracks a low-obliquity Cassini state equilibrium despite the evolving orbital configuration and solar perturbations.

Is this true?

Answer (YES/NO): NO